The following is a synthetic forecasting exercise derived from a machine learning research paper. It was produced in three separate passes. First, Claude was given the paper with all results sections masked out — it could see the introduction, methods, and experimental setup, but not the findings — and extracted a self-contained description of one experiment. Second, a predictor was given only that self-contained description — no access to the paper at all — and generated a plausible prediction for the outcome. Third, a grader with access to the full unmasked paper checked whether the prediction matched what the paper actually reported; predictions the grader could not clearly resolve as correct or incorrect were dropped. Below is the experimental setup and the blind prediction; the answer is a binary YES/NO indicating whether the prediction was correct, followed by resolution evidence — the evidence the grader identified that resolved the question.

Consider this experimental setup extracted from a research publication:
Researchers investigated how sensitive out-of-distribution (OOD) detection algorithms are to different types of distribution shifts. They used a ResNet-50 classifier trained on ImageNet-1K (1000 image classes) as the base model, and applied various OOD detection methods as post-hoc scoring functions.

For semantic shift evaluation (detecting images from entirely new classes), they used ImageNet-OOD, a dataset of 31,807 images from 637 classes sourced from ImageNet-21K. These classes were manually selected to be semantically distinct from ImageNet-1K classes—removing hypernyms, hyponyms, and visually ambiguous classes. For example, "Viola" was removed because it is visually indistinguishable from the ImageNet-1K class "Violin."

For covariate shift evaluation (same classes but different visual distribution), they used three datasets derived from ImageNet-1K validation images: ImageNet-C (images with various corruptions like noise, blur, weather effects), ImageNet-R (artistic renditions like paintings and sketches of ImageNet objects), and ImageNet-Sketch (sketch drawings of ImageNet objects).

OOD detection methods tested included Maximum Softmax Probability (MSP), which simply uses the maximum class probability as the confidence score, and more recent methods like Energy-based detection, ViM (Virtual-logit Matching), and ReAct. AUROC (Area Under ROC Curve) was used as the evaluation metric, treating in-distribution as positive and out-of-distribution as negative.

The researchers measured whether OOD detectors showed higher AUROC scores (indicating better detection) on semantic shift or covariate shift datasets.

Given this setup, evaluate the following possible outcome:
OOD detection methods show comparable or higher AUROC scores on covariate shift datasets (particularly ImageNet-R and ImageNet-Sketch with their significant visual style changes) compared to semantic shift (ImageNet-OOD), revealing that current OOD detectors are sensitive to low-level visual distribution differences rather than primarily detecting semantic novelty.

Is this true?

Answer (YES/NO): YES